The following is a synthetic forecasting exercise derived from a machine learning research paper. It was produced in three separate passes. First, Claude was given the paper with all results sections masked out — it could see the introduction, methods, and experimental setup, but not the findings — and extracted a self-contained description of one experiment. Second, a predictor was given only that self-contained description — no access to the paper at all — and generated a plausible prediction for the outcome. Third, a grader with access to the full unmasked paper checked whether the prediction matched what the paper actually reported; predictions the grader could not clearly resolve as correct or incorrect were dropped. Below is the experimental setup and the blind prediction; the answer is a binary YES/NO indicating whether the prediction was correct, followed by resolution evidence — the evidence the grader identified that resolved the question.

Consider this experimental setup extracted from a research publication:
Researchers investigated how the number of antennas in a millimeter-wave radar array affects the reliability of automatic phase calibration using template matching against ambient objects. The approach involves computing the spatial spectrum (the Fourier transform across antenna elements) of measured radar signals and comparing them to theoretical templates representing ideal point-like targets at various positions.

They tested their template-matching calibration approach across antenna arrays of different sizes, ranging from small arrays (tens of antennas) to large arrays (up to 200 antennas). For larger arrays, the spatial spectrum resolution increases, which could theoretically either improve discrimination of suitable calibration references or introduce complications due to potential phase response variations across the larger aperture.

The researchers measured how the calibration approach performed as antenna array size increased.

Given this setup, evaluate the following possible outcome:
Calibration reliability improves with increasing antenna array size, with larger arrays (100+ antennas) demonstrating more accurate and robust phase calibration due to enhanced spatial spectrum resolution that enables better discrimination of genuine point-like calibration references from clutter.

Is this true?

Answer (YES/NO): NO